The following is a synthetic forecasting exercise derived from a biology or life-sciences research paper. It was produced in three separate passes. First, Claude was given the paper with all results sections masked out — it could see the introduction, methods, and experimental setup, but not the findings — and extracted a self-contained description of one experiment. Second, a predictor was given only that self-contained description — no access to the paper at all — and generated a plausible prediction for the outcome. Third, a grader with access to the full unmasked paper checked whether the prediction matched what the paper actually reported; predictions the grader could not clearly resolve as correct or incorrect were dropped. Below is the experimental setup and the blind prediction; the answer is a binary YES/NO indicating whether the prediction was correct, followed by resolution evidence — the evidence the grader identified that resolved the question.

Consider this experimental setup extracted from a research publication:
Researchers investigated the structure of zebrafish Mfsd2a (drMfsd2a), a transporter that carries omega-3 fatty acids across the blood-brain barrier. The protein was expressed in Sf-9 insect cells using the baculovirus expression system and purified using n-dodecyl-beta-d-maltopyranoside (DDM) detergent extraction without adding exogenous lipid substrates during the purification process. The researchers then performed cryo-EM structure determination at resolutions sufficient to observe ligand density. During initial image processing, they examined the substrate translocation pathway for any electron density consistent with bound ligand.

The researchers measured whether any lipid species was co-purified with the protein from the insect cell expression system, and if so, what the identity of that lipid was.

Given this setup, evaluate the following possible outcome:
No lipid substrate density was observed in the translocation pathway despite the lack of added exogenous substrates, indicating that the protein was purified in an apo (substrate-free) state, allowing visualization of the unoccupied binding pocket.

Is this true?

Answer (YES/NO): NO